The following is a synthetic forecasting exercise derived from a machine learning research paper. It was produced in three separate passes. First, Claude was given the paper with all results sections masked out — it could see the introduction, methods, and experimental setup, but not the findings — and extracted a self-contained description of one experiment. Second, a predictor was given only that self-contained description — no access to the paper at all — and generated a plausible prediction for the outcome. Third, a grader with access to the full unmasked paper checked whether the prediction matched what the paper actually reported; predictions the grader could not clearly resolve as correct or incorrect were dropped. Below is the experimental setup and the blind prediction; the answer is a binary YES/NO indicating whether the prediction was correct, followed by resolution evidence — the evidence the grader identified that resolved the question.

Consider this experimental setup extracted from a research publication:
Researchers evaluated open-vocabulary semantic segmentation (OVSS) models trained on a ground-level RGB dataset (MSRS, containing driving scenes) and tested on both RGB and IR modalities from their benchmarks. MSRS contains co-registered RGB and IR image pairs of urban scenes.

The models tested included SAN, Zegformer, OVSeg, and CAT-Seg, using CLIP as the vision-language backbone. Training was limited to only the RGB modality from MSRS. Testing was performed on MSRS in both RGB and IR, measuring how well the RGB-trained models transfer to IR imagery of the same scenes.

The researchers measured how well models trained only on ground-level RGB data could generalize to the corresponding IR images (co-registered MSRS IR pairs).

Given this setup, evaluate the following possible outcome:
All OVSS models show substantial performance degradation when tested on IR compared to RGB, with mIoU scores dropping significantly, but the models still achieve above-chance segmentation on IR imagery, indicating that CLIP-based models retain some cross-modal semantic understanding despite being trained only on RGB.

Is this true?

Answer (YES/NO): YES